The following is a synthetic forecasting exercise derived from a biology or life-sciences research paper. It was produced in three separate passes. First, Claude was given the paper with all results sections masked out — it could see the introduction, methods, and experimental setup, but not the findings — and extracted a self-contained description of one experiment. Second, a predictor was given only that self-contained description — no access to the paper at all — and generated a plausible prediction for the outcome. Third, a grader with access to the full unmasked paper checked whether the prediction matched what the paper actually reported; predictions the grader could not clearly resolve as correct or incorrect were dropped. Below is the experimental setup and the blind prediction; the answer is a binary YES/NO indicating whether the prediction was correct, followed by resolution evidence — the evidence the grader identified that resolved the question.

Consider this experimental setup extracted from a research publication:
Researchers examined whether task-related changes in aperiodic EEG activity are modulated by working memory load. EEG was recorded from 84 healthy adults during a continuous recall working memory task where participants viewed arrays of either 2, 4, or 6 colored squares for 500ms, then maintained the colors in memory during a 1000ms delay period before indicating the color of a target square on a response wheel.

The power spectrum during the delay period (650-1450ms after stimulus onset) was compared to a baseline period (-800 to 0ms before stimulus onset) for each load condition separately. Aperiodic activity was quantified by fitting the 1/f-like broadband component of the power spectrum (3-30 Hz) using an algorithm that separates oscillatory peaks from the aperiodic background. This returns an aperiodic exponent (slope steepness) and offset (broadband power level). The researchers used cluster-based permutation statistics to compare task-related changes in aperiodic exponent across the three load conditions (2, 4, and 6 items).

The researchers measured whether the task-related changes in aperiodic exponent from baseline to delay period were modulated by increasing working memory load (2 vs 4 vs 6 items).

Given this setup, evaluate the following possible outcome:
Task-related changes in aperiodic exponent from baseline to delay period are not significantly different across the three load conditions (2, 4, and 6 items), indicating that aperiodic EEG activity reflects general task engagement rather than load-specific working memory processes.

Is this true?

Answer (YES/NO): YES